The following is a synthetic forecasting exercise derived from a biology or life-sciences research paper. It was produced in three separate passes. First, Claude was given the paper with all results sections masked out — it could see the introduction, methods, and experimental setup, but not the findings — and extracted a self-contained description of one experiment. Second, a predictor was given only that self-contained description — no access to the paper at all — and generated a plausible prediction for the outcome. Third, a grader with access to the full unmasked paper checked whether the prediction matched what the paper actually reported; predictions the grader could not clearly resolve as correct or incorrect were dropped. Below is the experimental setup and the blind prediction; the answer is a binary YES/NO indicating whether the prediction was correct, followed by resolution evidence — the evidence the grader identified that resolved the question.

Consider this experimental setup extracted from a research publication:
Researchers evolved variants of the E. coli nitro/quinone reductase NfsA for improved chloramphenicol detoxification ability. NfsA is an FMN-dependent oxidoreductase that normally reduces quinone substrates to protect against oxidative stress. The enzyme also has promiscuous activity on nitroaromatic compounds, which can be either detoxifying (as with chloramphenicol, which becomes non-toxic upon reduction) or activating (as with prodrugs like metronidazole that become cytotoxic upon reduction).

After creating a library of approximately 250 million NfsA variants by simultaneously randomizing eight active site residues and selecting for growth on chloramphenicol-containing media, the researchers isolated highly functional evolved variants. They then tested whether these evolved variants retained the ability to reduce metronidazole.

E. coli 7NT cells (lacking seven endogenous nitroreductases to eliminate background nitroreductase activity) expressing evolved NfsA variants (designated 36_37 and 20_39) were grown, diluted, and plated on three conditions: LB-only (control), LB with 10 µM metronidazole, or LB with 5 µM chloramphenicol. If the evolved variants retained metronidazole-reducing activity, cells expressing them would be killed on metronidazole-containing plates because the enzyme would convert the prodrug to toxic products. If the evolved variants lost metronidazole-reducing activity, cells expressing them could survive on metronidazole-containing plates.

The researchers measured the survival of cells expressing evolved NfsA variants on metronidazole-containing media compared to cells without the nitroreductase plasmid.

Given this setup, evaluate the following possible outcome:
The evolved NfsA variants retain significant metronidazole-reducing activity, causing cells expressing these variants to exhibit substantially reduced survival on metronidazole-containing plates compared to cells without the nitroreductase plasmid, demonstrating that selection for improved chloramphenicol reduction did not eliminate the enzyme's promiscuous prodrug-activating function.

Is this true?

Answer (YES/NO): YES